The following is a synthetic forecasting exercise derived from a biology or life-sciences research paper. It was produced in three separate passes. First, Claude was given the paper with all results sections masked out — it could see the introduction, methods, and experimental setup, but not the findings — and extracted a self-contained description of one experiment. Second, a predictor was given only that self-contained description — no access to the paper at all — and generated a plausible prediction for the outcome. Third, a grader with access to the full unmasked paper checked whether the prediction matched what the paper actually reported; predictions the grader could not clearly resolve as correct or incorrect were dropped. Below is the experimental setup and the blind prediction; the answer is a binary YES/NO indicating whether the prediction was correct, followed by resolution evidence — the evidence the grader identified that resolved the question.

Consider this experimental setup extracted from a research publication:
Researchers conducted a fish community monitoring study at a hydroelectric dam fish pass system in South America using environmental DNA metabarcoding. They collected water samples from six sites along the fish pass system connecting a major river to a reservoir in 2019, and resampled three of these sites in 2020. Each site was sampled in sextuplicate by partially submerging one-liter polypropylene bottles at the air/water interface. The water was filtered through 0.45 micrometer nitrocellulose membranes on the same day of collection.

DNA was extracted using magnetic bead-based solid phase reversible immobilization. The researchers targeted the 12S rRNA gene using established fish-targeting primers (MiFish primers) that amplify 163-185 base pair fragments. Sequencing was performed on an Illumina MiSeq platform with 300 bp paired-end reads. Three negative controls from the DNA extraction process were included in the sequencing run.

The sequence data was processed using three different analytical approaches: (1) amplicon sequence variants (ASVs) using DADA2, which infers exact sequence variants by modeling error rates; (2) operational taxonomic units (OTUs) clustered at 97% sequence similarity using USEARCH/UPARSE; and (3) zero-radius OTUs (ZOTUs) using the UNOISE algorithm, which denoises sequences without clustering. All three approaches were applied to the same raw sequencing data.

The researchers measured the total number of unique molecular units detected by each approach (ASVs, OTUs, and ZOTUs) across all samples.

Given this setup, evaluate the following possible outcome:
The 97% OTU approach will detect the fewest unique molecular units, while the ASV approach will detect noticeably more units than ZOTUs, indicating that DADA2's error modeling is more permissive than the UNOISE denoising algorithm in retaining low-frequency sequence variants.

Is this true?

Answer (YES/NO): NO